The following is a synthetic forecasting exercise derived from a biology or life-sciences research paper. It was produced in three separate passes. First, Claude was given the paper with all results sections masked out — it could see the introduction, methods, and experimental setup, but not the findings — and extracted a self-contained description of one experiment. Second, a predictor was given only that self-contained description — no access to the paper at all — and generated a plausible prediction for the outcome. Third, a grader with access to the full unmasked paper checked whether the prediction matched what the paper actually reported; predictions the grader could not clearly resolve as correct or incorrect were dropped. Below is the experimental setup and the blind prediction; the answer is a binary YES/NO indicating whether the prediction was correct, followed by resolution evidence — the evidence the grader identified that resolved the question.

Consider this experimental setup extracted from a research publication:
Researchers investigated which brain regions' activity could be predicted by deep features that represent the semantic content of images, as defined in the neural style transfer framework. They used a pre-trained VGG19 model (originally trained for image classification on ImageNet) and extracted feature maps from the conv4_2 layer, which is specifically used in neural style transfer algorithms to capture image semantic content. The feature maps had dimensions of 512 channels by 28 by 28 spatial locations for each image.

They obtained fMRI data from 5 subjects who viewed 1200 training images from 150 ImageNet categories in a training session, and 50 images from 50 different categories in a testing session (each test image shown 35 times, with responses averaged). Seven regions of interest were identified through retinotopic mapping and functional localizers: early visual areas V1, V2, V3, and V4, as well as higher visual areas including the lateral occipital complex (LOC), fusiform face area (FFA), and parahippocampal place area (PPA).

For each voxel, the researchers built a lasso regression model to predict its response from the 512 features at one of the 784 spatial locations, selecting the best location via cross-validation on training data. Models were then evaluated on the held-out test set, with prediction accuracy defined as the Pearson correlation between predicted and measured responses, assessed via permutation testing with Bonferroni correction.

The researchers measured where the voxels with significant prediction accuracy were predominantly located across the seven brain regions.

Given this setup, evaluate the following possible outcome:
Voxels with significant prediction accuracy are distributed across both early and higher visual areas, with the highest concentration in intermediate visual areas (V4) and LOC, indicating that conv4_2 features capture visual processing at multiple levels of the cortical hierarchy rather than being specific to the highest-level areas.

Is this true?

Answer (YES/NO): NO